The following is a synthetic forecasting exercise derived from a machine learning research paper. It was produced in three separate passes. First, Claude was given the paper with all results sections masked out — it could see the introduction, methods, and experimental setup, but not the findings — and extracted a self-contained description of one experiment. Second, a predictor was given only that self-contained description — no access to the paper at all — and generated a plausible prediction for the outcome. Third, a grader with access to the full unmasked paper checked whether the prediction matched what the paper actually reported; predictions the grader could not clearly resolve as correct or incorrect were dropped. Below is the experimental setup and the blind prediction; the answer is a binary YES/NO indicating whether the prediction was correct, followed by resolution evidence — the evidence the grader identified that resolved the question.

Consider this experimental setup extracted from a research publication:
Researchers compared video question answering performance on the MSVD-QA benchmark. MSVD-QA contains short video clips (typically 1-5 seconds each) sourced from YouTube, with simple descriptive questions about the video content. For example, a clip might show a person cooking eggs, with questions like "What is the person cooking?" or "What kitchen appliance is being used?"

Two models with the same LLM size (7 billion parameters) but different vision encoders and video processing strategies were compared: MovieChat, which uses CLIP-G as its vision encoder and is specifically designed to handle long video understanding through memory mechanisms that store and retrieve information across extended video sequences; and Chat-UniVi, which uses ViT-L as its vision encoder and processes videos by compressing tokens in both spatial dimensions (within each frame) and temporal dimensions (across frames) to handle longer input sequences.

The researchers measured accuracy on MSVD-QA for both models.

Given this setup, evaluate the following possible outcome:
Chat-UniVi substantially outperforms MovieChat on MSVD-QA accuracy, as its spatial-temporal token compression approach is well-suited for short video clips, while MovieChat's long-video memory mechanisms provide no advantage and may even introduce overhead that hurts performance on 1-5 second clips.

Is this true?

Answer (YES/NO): NO